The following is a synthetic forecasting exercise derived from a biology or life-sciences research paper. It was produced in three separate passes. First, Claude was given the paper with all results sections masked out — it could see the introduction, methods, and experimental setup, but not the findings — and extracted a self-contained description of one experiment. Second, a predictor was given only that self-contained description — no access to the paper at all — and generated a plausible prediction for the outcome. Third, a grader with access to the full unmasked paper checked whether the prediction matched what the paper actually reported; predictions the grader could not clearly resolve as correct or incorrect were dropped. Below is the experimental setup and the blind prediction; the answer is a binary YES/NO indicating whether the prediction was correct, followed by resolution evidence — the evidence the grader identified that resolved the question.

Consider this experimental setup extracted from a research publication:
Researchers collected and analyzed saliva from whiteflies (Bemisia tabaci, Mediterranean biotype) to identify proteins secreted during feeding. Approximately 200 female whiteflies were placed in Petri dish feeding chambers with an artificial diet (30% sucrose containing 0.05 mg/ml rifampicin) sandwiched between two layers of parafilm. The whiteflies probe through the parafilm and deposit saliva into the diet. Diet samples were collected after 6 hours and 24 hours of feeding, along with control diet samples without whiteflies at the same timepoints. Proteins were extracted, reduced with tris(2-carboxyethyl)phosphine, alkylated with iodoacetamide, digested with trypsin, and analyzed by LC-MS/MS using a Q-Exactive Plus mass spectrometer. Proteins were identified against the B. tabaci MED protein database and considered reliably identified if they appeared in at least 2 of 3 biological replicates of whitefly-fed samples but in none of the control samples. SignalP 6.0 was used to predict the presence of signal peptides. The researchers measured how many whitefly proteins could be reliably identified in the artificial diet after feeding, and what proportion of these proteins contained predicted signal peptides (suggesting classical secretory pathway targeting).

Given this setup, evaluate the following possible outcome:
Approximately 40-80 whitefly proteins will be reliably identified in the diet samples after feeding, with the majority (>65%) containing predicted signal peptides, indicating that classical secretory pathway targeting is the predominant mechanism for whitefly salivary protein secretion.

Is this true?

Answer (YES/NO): NO